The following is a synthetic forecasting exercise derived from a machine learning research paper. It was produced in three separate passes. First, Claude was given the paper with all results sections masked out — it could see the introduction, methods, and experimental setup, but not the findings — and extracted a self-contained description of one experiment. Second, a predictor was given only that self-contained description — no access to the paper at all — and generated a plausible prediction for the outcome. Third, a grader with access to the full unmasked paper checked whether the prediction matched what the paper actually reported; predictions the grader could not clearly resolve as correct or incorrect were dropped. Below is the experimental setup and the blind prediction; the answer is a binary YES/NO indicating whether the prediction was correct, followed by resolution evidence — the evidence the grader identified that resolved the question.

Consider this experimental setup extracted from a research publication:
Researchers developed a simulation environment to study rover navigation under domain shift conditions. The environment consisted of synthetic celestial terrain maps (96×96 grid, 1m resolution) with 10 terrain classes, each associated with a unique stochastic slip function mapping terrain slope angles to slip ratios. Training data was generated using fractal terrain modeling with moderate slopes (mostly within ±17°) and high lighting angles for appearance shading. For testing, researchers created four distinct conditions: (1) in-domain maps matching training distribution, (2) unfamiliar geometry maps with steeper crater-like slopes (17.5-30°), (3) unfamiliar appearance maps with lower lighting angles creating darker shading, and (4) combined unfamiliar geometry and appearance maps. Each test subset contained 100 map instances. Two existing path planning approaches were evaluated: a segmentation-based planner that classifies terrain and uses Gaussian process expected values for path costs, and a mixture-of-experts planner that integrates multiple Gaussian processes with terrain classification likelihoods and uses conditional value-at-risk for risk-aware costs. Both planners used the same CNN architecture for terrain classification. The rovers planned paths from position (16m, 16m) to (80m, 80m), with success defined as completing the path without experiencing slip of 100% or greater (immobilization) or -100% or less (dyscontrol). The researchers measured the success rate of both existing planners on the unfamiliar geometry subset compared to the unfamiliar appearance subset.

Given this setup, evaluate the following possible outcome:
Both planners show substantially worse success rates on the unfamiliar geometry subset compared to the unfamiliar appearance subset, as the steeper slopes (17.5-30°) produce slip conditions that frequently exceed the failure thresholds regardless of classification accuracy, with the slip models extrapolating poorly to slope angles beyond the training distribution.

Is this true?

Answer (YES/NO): NO